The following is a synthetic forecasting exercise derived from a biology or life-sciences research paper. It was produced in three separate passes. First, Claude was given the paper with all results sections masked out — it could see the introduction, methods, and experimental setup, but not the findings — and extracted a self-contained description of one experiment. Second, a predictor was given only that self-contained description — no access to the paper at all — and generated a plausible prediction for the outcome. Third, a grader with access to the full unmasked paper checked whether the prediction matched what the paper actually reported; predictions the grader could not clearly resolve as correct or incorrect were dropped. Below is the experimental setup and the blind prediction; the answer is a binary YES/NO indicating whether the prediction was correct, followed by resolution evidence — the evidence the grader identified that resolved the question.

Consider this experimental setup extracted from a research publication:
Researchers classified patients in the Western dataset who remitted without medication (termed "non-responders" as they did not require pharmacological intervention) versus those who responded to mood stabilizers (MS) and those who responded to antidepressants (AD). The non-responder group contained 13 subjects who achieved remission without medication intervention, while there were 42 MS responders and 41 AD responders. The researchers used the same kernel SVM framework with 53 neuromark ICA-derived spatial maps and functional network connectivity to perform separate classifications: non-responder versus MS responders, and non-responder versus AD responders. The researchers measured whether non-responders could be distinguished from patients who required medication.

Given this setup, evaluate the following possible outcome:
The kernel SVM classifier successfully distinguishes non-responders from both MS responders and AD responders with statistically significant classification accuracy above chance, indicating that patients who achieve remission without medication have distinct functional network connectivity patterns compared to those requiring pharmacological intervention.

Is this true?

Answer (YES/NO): YES